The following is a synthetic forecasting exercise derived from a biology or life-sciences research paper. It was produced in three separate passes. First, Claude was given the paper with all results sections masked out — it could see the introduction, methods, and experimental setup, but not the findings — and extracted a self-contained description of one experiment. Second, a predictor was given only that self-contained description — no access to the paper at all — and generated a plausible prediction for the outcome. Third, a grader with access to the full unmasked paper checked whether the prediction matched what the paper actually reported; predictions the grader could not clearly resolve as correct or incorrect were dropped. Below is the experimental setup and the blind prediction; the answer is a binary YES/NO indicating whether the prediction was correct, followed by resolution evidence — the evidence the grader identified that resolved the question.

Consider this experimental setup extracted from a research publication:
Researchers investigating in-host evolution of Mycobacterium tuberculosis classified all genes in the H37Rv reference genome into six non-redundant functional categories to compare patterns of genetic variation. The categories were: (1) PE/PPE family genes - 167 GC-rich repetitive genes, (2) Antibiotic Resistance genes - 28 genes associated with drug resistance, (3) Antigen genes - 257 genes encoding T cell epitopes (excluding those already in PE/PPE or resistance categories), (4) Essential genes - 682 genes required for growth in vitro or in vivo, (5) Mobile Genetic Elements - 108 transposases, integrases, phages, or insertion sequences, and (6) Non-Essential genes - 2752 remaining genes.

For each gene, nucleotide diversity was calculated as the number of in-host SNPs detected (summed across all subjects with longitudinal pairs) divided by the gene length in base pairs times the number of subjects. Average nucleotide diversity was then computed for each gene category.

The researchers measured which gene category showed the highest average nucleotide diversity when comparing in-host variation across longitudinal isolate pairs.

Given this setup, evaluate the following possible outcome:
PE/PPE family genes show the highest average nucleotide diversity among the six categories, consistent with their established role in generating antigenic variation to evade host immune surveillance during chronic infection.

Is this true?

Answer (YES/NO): NO